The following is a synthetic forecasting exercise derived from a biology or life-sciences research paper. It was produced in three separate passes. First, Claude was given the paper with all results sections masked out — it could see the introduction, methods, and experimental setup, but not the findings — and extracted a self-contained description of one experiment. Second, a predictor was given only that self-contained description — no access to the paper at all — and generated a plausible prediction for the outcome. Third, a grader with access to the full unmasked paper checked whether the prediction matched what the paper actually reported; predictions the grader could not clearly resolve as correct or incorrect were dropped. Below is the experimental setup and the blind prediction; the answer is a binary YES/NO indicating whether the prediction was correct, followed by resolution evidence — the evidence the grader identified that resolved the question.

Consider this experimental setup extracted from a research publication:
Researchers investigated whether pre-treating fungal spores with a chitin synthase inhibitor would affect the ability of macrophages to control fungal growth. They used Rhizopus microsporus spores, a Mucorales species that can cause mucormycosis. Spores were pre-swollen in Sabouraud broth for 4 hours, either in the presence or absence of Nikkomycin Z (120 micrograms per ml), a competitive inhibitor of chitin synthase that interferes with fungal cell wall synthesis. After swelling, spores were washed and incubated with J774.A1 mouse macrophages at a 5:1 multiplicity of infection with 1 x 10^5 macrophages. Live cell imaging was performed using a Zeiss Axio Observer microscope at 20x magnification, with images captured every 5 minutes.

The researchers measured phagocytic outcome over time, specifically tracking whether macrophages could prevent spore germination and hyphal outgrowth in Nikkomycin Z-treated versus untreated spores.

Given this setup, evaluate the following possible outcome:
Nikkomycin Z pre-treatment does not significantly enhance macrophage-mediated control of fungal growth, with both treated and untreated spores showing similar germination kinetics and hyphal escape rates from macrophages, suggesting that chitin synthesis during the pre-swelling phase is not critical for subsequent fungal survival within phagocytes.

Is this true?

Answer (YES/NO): NO